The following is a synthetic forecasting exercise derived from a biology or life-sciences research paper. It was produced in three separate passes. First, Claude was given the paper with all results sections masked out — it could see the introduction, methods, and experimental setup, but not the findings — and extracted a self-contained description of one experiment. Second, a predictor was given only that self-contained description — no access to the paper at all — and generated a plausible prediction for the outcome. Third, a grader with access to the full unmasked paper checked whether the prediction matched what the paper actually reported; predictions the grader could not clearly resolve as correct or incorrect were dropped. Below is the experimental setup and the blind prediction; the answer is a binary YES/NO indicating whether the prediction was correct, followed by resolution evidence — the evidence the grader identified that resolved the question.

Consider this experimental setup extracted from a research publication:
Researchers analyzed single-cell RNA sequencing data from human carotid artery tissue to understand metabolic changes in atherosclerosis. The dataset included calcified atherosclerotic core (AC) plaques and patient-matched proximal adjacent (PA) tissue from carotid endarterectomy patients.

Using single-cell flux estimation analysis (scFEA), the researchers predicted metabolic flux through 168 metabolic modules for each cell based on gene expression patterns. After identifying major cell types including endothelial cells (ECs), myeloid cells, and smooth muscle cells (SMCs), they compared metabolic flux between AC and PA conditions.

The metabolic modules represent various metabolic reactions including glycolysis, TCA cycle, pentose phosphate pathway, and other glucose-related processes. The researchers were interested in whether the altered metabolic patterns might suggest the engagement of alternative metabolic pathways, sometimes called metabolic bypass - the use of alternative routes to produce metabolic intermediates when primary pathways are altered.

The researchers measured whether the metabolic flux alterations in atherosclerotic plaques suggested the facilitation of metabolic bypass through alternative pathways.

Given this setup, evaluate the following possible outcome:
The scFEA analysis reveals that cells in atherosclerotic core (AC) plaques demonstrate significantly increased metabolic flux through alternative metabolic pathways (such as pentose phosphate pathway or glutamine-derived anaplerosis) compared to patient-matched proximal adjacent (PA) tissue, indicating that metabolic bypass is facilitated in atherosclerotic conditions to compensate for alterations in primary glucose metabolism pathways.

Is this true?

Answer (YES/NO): NO